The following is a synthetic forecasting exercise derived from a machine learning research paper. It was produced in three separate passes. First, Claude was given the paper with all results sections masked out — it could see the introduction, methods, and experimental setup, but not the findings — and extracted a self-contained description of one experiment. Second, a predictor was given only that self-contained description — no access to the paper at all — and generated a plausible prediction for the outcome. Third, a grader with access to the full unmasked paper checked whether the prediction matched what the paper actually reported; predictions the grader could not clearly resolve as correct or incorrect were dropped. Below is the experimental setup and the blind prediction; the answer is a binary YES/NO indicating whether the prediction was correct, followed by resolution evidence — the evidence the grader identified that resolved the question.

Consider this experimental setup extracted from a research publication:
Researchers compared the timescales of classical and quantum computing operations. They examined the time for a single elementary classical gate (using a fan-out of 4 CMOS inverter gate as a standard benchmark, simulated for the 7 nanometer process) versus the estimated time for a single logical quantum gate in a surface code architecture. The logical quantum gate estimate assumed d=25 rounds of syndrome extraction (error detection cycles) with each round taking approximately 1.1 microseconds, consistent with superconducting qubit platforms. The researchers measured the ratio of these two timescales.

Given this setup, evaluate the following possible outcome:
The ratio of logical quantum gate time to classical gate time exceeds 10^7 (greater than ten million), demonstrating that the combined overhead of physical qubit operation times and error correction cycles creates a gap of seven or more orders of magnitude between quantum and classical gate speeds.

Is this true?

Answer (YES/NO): YES